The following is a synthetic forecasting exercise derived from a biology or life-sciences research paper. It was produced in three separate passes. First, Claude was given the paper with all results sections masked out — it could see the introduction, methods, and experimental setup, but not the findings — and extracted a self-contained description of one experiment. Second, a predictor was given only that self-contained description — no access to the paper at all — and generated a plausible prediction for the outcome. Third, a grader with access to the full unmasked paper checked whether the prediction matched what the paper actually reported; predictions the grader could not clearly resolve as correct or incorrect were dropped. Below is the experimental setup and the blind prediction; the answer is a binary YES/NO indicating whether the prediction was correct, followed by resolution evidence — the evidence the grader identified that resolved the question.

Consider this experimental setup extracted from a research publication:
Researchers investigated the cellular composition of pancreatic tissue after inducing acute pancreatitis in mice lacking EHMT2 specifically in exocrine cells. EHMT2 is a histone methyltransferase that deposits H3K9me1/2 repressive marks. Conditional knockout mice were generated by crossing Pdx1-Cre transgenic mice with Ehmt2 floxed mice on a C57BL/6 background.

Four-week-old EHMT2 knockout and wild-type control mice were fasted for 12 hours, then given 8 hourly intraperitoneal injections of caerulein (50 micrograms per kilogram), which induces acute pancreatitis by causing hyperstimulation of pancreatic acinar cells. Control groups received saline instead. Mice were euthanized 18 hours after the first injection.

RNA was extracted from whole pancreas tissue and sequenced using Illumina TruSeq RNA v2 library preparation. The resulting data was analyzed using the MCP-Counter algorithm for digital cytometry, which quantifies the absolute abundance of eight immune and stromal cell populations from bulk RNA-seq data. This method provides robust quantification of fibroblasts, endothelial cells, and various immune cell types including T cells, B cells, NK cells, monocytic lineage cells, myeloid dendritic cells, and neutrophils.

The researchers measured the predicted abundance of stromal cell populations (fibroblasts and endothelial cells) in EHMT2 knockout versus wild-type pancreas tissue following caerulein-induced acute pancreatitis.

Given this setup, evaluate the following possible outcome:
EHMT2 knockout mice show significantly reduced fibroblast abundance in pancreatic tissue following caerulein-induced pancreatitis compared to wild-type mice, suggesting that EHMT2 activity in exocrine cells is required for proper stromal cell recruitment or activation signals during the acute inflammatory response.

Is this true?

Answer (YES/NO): NO